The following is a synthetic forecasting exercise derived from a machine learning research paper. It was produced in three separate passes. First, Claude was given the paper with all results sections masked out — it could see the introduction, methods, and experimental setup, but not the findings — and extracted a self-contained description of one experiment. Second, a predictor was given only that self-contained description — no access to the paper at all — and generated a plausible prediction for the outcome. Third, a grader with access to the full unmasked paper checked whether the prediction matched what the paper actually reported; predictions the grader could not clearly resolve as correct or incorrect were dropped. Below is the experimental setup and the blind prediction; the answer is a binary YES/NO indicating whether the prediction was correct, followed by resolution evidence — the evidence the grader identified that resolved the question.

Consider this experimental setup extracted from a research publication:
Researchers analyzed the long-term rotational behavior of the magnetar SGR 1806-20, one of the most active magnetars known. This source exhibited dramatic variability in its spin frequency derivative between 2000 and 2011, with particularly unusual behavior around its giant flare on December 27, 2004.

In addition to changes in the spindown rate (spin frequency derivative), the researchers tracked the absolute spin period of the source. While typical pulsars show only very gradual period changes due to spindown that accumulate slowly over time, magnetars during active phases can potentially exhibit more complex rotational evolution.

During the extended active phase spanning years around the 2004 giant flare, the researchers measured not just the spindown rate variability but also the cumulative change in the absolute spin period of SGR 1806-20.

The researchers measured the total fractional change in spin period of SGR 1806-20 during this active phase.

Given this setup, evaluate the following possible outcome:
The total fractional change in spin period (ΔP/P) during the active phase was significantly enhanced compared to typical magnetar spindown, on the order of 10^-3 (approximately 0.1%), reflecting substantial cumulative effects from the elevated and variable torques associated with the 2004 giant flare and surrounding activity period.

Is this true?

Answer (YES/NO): NO